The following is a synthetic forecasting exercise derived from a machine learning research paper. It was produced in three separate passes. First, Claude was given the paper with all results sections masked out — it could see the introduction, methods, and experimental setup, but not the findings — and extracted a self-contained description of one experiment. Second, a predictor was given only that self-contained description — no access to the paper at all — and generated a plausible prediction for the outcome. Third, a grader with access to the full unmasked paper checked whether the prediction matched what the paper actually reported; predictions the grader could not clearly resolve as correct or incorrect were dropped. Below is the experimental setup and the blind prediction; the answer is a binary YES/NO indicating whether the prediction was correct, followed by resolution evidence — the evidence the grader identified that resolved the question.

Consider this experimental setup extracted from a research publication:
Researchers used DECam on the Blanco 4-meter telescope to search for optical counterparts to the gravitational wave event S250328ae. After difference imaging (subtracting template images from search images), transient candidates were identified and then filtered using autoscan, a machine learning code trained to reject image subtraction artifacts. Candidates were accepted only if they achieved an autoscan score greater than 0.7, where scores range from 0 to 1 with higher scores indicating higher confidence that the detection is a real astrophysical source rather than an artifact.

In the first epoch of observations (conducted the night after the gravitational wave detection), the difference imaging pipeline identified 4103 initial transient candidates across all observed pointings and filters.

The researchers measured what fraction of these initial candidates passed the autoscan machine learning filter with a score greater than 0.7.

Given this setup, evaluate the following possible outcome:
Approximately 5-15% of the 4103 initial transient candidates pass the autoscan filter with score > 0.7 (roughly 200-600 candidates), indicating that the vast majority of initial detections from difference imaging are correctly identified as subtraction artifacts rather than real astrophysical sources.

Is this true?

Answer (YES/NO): NO